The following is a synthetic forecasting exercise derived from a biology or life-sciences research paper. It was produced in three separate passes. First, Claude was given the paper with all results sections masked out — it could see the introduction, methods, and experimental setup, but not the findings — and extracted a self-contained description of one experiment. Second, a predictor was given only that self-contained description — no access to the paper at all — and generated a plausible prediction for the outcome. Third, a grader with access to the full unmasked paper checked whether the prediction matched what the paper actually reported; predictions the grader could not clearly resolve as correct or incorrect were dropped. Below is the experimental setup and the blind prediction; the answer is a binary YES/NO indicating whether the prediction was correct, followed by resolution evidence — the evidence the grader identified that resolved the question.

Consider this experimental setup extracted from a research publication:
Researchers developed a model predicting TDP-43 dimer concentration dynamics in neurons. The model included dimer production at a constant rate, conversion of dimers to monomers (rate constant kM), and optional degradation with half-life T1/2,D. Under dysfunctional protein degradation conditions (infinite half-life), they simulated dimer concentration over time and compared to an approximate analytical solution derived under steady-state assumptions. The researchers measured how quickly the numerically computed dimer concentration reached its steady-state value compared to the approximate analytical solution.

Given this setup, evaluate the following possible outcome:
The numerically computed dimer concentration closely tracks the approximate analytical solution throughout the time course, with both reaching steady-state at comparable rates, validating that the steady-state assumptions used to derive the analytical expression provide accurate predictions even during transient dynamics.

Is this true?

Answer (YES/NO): NO